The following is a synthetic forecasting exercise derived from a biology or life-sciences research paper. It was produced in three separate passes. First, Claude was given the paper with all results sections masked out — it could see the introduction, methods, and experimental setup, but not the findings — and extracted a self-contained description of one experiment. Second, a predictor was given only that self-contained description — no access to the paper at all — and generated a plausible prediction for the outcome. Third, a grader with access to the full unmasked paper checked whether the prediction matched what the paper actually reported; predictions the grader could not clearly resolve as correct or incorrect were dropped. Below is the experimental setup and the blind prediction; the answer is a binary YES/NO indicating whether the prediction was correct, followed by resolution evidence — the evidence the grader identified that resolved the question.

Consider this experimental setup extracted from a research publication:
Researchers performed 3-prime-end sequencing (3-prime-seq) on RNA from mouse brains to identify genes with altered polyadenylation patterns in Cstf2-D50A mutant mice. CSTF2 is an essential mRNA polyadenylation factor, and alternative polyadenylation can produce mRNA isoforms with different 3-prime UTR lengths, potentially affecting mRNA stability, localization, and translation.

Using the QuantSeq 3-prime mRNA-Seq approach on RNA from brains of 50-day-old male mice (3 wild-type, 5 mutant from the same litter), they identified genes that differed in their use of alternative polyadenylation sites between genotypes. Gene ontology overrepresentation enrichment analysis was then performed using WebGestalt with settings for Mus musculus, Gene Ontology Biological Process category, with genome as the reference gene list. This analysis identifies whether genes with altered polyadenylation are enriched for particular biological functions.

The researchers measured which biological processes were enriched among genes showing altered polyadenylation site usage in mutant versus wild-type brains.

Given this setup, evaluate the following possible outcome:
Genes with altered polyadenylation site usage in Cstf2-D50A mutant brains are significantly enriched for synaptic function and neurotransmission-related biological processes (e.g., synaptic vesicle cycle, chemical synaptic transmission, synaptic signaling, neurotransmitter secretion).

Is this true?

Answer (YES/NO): NO